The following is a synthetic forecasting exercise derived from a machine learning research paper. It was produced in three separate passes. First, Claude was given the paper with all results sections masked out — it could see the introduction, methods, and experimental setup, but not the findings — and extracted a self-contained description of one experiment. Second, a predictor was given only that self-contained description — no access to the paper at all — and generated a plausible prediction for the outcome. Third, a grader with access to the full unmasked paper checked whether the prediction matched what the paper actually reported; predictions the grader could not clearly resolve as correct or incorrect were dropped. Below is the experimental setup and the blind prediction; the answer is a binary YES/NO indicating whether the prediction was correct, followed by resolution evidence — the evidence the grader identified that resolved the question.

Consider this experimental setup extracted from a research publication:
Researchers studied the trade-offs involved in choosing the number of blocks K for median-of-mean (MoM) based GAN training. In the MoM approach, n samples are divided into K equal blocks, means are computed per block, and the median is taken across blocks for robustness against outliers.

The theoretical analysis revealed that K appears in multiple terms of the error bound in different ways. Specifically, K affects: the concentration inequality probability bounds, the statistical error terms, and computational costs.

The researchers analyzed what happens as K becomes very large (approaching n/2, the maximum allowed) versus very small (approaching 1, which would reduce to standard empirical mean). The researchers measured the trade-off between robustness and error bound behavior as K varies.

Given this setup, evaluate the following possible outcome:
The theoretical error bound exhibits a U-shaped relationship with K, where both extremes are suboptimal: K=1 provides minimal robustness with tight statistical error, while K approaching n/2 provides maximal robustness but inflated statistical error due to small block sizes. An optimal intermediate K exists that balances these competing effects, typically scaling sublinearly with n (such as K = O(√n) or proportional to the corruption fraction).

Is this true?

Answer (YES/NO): NO